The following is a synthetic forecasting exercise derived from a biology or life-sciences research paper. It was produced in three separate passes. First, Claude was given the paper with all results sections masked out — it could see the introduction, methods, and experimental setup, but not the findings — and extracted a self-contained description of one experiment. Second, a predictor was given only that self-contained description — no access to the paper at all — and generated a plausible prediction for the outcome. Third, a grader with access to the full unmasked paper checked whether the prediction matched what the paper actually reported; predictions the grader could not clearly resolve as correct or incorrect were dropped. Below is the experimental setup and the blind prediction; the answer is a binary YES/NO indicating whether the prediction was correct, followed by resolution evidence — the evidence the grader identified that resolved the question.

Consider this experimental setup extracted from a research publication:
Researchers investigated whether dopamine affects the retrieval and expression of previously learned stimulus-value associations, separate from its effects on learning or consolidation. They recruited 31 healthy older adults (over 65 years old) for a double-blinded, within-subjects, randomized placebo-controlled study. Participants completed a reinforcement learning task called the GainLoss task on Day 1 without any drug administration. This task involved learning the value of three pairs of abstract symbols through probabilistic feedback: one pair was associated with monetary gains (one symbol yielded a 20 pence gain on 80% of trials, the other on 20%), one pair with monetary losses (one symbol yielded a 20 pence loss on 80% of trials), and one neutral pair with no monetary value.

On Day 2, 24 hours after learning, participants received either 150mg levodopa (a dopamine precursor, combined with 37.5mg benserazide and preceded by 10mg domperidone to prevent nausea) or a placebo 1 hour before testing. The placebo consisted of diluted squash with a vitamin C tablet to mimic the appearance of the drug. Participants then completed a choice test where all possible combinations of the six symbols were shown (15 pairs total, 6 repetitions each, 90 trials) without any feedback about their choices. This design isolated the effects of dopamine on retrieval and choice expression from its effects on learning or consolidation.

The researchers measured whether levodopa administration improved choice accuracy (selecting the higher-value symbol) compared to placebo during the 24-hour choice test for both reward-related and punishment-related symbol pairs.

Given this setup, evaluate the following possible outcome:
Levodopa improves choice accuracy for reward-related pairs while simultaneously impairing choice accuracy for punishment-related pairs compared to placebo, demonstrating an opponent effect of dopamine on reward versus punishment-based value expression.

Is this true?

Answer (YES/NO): NO